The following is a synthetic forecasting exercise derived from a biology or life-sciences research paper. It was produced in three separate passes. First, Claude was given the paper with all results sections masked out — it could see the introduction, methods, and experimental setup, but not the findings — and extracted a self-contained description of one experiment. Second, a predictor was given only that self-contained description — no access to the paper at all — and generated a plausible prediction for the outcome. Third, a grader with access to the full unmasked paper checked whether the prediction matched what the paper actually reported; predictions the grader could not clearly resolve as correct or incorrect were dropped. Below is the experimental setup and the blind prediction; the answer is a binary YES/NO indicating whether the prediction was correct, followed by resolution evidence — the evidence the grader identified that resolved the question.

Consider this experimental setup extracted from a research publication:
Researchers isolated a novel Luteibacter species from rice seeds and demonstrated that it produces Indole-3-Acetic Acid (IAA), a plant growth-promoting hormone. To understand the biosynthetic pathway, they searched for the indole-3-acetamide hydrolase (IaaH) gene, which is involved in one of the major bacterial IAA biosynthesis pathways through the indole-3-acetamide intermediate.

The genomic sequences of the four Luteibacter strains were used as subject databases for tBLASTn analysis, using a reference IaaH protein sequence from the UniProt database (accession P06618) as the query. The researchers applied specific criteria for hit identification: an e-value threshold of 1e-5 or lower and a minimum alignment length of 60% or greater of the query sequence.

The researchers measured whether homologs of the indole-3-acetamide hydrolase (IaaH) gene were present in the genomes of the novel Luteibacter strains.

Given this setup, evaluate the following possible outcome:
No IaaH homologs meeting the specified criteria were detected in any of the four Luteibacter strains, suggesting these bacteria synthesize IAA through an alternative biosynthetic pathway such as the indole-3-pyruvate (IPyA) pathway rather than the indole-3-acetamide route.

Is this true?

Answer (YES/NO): NO